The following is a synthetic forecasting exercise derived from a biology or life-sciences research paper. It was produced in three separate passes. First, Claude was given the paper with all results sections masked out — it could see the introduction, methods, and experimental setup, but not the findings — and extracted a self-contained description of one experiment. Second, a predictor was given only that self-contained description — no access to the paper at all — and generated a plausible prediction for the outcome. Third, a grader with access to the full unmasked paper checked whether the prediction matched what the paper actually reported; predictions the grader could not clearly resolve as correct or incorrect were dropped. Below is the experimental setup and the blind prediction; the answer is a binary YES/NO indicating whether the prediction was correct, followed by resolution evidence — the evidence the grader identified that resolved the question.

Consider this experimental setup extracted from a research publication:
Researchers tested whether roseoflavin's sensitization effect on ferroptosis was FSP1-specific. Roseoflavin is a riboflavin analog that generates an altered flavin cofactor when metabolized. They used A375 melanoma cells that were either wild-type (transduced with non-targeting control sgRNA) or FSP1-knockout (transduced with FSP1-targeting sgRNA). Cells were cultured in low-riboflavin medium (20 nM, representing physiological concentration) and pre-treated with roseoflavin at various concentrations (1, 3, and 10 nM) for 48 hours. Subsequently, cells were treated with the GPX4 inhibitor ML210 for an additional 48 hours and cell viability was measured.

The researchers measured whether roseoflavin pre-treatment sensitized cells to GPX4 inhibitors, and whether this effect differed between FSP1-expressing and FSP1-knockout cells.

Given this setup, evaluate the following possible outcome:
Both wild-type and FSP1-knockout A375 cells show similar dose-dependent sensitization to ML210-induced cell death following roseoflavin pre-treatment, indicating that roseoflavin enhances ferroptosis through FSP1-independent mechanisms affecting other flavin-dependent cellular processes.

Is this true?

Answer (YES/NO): NO